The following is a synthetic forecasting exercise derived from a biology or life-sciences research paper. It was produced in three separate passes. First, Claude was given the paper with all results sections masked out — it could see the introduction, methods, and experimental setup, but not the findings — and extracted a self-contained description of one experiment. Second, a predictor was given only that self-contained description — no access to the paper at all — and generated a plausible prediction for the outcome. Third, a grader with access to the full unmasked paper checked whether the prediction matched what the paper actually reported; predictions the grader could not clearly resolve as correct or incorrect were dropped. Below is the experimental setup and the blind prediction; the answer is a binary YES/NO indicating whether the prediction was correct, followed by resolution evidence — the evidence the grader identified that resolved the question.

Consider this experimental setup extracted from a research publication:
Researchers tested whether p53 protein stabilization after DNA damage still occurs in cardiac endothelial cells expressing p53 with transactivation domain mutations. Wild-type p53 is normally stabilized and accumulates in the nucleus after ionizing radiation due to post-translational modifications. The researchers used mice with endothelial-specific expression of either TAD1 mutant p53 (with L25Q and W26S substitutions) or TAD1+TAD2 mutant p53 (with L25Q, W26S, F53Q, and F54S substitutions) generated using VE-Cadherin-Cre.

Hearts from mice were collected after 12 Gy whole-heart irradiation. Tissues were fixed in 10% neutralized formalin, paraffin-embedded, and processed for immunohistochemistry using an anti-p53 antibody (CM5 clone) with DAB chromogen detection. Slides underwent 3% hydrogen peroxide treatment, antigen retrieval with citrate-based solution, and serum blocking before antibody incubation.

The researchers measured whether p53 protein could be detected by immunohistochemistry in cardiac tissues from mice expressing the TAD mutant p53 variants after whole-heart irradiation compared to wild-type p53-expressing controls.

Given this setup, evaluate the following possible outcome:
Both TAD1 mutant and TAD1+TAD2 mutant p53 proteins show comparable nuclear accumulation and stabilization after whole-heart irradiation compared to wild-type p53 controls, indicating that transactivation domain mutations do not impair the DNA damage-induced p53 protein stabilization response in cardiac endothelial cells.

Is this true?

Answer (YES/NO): NO